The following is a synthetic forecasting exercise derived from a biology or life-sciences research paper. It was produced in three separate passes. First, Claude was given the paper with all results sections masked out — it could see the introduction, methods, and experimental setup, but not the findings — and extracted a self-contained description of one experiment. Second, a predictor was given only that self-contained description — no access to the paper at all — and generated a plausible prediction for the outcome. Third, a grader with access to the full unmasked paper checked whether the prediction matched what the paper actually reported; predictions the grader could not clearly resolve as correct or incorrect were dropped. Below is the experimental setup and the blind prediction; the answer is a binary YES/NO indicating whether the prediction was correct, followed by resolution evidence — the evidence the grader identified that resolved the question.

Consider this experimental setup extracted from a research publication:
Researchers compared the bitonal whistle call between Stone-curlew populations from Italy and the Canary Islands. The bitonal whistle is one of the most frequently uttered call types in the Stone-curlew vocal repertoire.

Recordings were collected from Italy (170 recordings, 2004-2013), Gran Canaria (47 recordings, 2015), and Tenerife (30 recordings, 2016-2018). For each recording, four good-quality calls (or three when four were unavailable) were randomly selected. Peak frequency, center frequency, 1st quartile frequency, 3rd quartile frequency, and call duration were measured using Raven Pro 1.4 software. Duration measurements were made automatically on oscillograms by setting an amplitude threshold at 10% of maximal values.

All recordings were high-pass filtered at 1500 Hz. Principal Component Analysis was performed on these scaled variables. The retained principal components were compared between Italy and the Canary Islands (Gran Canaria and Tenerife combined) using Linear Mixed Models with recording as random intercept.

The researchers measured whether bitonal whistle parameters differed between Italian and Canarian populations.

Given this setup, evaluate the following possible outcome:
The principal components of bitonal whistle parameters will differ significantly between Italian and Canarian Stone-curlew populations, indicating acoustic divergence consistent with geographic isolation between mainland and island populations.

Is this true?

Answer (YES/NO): NO